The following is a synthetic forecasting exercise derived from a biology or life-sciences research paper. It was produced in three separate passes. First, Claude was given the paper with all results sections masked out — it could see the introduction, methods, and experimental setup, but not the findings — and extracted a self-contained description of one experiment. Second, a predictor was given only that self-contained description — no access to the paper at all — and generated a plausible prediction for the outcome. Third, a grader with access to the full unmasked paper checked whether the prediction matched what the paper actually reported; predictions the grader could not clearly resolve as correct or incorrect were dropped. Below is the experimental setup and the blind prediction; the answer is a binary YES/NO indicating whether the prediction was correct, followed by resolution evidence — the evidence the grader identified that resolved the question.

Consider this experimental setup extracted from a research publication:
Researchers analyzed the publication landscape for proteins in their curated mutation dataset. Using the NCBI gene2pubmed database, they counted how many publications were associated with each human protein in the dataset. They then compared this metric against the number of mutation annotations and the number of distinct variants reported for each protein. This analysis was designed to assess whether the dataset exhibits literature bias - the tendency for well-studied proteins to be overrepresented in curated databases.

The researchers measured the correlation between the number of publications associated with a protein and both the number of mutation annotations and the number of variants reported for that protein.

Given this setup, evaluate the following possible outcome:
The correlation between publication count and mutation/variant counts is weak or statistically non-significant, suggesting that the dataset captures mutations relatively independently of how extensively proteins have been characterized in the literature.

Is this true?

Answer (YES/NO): NO